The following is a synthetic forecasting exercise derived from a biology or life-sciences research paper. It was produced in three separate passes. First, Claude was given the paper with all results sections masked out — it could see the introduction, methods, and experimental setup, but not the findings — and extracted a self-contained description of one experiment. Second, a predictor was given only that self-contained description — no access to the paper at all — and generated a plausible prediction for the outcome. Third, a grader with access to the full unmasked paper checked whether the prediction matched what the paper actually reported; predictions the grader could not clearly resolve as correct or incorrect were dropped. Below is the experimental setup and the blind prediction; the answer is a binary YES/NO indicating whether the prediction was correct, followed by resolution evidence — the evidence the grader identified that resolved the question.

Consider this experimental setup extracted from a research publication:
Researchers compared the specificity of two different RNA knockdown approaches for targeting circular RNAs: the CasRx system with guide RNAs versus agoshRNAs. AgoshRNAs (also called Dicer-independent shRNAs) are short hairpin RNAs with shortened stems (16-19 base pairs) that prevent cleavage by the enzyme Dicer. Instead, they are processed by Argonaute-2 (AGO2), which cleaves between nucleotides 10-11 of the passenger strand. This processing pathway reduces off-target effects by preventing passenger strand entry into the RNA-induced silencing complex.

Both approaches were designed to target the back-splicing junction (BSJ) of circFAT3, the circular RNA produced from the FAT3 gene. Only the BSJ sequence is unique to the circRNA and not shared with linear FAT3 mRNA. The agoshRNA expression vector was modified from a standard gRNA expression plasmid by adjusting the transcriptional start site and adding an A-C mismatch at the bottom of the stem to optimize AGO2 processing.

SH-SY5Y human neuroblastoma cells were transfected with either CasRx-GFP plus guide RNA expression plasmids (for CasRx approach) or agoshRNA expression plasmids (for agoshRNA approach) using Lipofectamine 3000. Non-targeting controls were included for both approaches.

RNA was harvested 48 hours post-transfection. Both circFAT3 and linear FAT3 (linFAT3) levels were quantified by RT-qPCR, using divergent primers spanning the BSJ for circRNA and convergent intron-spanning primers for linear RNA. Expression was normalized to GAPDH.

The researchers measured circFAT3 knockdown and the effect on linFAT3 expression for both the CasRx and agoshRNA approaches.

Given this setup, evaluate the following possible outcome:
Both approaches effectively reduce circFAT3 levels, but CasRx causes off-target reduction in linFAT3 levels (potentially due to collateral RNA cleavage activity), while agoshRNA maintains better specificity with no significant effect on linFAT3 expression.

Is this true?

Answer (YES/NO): NO